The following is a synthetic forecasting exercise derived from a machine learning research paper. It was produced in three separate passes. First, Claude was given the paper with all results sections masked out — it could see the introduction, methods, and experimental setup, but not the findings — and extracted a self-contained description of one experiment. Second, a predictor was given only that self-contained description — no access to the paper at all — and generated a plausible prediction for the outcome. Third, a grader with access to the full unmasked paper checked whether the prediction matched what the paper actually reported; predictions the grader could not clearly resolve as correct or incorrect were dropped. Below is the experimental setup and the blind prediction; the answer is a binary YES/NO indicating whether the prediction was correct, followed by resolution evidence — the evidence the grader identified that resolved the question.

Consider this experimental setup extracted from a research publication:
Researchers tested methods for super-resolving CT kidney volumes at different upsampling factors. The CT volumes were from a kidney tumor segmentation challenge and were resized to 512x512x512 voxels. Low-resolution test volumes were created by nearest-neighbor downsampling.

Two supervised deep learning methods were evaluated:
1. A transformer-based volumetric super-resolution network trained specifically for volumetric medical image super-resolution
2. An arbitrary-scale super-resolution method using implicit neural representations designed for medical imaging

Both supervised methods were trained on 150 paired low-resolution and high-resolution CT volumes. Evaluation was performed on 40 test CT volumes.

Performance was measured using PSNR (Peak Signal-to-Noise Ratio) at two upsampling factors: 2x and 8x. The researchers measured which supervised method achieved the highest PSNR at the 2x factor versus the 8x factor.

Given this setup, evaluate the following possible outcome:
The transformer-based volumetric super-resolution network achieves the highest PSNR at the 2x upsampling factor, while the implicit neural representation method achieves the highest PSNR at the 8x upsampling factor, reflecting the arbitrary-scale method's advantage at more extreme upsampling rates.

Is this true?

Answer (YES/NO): NO